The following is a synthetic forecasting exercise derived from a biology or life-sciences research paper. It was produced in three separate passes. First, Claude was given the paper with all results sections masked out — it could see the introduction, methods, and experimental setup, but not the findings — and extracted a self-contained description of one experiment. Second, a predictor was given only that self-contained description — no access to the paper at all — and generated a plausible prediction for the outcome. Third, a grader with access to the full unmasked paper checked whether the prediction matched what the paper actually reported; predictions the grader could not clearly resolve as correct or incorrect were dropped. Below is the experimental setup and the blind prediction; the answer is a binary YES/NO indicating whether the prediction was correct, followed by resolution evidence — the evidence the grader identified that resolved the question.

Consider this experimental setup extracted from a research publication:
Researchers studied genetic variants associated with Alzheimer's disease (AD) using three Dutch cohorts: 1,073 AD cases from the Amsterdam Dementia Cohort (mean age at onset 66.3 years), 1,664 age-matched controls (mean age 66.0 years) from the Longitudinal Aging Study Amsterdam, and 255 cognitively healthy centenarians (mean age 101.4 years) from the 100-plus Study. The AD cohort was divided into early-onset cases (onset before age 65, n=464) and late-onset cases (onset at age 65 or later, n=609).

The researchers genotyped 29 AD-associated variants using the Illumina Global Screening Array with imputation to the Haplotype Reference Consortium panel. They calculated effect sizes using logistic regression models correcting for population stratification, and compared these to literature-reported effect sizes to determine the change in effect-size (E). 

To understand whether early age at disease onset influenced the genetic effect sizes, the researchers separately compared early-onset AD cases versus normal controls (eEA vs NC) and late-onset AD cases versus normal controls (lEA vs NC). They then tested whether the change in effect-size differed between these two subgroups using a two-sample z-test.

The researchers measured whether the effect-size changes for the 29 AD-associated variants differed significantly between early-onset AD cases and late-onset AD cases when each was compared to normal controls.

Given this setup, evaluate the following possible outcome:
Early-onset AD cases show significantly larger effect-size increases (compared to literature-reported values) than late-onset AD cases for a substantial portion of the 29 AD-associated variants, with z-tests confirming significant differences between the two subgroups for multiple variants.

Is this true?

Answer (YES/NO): NO